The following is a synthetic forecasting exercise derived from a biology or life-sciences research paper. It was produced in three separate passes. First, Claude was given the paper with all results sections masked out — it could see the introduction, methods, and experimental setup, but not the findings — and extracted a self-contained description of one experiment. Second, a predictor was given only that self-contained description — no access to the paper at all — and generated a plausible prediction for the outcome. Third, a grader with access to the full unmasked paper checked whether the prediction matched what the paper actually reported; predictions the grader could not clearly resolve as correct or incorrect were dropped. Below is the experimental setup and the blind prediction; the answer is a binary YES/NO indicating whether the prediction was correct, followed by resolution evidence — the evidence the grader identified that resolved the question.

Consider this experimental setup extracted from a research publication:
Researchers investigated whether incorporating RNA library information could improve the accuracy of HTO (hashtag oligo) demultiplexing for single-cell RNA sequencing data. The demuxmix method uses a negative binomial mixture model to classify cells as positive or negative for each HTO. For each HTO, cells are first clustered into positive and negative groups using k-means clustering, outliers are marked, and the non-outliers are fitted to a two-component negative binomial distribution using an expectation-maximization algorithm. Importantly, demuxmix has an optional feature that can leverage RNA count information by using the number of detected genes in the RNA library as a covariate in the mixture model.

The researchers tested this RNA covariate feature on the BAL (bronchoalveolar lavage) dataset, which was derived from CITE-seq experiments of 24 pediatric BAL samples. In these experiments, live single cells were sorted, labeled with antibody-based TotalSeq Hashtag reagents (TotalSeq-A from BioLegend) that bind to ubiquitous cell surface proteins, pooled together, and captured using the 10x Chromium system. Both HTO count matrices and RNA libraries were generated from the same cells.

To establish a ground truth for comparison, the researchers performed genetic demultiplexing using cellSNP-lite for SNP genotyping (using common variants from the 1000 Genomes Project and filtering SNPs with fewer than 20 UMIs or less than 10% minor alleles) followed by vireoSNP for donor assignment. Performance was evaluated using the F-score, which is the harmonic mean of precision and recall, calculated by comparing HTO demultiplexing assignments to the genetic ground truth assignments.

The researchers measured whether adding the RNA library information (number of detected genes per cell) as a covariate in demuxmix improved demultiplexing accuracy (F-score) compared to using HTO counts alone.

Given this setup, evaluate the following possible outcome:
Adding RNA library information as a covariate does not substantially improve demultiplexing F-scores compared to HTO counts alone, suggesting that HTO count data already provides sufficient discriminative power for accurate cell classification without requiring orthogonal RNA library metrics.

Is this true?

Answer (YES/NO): YES